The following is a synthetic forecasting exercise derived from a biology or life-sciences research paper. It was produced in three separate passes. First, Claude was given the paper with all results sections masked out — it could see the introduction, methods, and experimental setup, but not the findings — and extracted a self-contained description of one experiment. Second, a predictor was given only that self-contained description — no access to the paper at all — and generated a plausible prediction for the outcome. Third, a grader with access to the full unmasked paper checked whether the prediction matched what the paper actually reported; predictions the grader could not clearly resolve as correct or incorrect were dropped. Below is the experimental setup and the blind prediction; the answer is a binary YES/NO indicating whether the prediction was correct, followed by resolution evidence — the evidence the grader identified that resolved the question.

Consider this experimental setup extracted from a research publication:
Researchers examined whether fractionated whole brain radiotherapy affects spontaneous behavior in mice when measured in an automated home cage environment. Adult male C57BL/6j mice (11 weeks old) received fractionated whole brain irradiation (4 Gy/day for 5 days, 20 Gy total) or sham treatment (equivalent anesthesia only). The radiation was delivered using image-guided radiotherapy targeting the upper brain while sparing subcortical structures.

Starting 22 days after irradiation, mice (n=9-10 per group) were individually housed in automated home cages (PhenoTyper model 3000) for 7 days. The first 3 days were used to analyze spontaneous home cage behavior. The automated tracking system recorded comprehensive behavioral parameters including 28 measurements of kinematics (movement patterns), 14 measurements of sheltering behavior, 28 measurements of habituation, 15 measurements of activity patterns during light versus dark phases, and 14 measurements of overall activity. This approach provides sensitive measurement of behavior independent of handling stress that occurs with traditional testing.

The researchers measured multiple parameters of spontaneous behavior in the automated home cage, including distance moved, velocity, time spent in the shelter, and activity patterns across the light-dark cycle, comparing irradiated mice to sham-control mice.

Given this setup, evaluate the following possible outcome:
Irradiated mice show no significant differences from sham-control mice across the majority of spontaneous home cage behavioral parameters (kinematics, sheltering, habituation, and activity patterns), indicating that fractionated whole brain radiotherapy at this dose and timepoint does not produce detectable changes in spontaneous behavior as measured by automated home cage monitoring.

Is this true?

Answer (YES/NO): YES